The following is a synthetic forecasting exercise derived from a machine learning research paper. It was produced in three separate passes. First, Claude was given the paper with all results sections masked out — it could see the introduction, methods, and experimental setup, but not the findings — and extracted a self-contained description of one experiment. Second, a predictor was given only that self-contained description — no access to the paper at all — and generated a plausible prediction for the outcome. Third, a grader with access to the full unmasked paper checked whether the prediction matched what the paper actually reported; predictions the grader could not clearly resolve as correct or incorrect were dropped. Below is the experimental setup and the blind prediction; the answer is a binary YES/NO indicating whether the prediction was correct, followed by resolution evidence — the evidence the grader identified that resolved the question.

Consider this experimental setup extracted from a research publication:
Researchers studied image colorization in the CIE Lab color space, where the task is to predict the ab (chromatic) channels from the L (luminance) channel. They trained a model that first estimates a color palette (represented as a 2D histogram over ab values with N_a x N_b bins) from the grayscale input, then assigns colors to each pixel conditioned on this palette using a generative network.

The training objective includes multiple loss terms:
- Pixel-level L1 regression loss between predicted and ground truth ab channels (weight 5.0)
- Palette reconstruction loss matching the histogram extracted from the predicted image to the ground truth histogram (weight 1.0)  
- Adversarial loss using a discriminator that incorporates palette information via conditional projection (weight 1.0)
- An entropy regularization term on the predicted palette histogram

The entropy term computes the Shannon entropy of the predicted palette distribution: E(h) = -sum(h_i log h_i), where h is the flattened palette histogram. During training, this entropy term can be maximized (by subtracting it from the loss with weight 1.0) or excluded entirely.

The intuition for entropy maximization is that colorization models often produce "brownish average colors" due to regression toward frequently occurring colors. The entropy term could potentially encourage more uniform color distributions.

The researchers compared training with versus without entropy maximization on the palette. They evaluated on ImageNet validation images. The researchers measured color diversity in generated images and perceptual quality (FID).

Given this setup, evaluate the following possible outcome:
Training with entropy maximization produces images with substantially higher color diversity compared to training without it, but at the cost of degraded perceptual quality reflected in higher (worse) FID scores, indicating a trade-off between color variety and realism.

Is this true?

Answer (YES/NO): NO